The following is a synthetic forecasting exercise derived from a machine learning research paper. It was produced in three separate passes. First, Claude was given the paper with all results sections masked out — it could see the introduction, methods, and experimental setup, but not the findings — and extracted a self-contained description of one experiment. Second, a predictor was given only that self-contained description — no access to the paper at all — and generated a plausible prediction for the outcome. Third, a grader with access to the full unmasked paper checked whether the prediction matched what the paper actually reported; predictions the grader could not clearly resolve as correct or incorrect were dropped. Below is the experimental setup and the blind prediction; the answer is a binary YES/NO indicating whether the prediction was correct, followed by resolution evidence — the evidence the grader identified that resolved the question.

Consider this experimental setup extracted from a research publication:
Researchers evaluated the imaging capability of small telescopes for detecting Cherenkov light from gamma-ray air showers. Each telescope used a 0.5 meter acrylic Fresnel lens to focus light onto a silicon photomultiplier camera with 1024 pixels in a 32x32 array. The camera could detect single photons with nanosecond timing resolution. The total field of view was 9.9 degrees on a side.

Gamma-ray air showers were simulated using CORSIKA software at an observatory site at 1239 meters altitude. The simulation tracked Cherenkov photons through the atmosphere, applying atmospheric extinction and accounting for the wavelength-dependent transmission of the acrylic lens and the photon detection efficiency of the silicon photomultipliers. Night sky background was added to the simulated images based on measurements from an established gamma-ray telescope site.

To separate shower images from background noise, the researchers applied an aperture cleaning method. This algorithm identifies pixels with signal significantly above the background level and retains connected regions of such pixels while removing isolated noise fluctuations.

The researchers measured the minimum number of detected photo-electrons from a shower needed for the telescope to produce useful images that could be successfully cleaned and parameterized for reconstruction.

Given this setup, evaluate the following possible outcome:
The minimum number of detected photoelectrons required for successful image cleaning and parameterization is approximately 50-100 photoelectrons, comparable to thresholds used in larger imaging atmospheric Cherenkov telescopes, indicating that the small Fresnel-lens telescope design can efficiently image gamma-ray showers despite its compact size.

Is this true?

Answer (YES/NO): YES